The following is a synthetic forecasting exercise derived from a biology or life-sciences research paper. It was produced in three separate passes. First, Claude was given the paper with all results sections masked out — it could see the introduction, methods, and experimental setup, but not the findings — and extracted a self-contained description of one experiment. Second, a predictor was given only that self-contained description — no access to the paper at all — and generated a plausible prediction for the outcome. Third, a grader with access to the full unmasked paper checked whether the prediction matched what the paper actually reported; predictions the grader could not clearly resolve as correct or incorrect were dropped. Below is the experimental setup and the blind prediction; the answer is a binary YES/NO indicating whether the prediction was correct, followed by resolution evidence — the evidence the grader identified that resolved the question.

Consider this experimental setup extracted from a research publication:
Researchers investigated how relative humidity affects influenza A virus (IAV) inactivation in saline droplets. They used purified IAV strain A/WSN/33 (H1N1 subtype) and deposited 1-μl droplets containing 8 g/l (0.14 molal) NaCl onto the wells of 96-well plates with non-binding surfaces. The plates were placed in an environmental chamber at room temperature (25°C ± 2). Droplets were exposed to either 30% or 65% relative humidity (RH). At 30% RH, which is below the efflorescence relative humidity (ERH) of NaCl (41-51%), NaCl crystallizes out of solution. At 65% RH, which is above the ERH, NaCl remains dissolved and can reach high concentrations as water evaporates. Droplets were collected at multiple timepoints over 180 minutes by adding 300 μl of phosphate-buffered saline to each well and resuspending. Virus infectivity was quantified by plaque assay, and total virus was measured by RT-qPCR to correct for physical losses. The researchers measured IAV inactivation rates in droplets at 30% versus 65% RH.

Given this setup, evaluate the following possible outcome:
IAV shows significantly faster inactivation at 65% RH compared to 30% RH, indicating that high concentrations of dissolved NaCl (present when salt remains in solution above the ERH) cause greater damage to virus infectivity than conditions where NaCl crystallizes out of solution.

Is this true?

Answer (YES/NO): NO